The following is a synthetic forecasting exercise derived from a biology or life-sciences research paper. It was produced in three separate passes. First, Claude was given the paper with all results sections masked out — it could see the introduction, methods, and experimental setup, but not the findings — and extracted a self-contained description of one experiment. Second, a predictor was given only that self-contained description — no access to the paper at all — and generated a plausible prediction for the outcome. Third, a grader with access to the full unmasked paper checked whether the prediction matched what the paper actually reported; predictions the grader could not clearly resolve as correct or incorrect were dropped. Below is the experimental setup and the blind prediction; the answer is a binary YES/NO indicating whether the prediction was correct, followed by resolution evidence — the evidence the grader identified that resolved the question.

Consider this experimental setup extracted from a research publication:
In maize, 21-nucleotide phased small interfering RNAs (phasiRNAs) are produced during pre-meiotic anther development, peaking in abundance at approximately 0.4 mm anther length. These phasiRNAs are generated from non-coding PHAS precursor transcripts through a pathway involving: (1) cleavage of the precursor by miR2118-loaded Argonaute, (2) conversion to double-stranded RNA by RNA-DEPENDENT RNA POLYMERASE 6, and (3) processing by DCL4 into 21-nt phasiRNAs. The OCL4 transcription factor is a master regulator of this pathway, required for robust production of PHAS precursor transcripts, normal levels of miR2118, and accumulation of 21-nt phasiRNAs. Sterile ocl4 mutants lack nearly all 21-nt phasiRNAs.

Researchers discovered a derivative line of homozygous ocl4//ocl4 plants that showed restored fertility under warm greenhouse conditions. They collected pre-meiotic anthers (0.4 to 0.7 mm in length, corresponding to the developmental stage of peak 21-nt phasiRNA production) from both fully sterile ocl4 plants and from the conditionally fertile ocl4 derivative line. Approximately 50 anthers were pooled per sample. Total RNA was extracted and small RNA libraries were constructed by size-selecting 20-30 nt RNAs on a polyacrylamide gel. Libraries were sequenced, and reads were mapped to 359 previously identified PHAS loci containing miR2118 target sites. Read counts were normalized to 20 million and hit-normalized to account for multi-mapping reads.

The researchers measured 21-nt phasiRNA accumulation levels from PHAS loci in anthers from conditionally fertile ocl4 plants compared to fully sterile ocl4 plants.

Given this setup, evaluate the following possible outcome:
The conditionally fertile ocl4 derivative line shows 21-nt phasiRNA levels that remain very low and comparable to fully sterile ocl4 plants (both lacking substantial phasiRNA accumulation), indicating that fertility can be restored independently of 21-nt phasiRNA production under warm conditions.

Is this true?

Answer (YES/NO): NO